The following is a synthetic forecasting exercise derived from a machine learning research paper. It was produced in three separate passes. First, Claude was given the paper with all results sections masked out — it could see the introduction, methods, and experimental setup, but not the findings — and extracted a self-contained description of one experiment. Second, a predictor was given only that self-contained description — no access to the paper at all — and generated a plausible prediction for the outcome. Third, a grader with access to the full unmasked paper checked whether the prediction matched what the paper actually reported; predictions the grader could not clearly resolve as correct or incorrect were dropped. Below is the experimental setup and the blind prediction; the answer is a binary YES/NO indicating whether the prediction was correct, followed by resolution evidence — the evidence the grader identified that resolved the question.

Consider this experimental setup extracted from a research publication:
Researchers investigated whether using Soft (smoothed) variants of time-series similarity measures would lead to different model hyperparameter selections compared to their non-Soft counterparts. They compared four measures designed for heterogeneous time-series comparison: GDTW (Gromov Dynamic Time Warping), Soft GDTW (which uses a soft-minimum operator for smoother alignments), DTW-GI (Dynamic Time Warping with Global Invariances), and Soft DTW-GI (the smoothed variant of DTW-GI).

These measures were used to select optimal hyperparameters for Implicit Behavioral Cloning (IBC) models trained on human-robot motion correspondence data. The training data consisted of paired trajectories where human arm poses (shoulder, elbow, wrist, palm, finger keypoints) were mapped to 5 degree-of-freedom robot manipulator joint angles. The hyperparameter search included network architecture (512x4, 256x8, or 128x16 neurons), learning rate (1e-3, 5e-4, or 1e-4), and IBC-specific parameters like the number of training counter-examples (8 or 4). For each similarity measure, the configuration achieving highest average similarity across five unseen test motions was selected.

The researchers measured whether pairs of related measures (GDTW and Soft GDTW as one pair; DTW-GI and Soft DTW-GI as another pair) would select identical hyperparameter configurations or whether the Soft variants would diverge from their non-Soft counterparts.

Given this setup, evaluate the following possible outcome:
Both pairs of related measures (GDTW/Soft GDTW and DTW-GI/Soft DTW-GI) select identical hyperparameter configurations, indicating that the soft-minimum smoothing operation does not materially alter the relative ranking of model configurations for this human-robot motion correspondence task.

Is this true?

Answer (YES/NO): NO